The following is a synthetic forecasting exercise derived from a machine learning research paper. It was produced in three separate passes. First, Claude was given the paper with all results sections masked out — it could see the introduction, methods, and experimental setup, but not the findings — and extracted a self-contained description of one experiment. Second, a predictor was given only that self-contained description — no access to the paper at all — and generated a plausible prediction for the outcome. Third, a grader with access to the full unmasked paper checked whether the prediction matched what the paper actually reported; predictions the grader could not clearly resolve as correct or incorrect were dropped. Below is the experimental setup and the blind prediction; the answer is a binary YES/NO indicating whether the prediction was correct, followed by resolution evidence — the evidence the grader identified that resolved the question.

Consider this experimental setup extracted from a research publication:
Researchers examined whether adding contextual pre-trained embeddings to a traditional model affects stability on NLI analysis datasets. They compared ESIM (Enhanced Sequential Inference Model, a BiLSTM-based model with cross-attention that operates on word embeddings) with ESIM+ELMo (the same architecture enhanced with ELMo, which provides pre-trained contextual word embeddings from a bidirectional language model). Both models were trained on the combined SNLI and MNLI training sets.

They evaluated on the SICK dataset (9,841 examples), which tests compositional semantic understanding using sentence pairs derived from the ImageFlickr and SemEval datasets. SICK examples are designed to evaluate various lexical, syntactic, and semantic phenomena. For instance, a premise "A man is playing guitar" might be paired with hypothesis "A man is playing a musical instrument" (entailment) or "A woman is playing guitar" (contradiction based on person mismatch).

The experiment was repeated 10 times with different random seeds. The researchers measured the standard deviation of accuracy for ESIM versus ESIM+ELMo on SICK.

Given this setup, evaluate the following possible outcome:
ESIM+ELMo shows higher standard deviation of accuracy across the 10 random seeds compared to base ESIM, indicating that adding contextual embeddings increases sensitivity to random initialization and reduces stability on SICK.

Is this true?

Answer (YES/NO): NO